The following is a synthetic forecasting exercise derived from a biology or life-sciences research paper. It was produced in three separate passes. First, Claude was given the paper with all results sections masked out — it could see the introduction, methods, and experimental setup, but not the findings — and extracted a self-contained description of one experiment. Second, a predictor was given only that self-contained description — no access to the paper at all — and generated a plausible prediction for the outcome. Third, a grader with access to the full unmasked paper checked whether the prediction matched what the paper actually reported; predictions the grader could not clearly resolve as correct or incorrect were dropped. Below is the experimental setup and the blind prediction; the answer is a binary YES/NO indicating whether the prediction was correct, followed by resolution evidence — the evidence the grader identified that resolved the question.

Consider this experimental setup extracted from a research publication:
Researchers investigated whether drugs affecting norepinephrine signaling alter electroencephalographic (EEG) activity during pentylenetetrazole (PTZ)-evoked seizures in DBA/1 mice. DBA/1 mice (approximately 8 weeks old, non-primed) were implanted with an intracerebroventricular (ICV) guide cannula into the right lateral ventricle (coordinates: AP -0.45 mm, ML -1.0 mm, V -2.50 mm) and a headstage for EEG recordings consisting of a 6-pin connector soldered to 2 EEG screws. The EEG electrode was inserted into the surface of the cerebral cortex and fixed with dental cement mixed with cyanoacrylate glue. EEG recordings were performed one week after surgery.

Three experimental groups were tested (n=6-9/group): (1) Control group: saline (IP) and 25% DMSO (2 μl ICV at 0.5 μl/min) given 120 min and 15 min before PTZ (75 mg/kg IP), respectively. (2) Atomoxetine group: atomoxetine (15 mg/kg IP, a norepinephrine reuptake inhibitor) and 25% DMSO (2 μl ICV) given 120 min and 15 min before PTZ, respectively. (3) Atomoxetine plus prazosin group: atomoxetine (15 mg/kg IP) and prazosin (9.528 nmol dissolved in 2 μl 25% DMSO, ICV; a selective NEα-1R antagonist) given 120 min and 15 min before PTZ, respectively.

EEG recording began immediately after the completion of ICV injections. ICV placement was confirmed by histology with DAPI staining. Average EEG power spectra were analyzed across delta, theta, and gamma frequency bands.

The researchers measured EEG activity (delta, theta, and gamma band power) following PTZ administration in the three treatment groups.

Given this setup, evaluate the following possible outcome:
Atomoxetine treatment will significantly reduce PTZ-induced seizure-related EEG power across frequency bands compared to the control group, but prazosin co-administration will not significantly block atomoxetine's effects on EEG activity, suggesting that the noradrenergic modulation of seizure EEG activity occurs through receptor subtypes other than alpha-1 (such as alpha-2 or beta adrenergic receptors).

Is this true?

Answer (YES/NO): NO